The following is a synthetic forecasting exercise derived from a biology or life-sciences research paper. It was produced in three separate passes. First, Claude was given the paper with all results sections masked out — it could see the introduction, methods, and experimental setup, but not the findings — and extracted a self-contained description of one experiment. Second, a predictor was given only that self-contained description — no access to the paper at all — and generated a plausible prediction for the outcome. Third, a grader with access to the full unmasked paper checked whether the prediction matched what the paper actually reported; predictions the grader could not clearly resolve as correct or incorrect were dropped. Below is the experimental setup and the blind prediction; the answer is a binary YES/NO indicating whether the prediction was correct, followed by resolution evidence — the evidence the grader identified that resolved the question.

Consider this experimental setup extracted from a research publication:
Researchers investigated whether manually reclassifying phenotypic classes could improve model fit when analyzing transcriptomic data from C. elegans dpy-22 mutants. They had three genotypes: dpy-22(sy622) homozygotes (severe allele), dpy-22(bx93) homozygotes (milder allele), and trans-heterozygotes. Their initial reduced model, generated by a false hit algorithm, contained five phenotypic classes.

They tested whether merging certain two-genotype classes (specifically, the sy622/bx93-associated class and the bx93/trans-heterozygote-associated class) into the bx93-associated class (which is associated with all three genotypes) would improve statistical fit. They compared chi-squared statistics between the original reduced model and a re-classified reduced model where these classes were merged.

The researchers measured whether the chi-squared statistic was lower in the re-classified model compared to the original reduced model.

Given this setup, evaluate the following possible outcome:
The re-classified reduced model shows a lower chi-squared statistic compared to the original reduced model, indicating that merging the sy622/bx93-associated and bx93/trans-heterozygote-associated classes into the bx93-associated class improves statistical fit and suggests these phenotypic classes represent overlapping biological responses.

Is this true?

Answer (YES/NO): YES